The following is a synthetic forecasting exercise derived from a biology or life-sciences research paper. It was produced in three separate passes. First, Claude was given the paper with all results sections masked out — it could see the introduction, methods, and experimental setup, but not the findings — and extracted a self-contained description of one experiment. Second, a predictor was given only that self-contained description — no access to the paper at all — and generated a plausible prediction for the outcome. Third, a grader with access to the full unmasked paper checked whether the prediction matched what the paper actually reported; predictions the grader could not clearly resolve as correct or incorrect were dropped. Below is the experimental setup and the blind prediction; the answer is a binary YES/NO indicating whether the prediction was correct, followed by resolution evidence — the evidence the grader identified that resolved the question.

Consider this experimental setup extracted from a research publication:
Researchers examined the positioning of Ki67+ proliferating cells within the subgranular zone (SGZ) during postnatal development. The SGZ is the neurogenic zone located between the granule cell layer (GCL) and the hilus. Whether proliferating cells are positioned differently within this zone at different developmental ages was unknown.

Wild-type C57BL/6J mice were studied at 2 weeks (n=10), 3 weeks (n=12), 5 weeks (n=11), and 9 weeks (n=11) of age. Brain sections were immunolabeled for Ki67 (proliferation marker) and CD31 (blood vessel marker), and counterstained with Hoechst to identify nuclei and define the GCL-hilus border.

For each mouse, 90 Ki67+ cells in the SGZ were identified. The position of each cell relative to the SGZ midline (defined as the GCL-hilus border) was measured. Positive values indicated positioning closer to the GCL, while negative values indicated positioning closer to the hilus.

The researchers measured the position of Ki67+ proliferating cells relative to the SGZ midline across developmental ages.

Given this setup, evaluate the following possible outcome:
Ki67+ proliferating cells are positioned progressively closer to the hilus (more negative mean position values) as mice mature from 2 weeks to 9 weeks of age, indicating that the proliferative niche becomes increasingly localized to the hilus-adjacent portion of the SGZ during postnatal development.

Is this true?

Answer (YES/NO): NO